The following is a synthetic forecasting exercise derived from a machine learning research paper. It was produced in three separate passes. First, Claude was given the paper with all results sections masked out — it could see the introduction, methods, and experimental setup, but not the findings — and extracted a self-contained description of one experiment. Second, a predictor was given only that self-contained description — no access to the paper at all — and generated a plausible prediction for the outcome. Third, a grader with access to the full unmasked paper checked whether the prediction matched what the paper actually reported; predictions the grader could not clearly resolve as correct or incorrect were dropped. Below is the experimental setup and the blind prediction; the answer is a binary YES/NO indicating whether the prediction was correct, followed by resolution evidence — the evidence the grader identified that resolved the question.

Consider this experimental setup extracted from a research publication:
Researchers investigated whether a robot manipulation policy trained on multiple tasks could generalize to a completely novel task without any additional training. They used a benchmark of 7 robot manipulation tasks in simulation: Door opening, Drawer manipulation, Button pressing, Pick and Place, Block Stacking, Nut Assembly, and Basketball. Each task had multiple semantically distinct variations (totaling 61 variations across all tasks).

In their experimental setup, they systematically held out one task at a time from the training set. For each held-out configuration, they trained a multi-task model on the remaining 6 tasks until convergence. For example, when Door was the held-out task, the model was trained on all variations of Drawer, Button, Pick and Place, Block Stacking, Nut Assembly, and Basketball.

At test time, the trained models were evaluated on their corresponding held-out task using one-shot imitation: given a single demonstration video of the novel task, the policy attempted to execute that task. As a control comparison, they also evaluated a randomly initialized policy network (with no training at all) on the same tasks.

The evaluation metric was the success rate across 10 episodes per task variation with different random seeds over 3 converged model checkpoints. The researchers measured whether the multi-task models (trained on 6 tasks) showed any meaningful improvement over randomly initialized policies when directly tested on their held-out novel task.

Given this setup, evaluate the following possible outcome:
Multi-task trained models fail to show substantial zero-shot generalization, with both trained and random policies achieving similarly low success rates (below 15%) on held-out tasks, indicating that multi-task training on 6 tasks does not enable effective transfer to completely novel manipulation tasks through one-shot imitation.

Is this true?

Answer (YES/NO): NO